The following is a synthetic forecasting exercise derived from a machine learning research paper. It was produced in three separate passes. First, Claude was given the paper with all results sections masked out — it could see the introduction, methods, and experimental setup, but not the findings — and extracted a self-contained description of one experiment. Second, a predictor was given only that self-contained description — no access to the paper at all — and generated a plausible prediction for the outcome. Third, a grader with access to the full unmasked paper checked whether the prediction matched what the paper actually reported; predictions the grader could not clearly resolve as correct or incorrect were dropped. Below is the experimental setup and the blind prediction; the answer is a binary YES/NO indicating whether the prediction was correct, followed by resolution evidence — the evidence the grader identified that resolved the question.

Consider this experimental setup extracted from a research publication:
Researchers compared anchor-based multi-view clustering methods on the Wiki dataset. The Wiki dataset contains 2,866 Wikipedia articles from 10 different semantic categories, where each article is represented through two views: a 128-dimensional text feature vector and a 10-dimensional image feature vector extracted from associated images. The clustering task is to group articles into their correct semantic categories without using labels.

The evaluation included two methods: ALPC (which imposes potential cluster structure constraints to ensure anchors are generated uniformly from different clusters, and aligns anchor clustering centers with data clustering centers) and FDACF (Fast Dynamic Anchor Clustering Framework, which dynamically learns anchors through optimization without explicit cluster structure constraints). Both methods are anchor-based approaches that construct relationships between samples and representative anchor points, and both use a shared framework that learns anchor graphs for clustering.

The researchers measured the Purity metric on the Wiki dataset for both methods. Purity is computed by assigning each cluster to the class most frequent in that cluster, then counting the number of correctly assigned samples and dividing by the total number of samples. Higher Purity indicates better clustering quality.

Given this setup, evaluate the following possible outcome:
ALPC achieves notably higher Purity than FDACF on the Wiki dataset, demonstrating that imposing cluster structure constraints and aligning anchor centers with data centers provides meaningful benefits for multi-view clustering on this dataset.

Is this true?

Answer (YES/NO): NO